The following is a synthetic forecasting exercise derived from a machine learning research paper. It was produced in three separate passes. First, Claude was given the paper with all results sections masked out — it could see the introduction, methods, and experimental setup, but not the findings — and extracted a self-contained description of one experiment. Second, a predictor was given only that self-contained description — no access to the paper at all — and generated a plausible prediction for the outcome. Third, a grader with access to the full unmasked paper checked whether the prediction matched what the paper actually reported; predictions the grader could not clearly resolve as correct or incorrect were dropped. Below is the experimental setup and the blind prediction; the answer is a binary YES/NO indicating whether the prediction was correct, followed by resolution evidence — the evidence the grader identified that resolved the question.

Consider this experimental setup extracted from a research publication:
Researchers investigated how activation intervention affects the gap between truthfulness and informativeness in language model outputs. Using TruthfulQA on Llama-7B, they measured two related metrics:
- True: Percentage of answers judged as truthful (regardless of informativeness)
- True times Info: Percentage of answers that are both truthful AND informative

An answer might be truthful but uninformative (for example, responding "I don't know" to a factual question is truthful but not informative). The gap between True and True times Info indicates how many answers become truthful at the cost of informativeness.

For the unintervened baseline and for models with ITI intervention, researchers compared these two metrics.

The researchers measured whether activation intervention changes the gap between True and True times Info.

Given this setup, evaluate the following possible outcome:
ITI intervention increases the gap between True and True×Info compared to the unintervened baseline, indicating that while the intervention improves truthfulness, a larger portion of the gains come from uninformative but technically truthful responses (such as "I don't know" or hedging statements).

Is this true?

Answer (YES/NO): YES